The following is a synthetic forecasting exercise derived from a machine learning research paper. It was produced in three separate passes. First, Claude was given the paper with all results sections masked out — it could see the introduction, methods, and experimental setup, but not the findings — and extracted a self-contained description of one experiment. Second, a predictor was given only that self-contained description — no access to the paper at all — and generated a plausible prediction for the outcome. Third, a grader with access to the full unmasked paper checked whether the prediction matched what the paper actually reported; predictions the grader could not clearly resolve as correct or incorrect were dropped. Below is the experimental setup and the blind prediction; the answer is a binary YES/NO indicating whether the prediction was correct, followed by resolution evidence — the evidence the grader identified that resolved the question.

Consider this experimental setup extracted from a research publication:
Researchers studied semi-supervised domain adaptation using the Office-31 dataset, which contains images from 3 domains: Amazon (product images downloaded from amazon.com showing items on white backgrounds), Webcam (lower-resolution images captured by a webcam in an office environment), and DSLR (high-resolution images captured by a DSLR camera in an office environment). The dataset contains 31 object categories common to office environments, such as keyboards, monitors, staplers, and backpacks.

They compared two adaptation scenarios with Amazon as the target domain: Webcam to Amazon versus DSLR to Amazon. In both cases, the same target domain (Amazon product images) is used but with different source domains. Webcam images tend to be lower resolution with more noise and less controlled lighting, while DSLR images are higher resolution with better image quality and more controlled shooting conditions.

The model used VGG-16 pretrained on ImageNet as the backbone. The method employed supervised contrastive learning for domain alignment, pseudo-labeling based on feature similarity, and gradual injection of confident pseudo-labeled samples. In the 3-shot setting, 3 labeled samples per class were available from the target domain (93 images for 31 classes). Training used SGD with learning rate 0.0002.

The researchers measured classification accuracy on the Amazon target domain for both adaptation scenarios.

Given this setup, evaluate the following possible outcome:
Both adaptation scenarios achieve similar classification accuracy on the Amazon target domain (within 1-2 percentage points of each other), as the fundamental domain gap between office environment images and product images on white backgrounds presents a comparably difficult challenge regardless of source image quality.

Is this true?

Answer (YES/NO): YES